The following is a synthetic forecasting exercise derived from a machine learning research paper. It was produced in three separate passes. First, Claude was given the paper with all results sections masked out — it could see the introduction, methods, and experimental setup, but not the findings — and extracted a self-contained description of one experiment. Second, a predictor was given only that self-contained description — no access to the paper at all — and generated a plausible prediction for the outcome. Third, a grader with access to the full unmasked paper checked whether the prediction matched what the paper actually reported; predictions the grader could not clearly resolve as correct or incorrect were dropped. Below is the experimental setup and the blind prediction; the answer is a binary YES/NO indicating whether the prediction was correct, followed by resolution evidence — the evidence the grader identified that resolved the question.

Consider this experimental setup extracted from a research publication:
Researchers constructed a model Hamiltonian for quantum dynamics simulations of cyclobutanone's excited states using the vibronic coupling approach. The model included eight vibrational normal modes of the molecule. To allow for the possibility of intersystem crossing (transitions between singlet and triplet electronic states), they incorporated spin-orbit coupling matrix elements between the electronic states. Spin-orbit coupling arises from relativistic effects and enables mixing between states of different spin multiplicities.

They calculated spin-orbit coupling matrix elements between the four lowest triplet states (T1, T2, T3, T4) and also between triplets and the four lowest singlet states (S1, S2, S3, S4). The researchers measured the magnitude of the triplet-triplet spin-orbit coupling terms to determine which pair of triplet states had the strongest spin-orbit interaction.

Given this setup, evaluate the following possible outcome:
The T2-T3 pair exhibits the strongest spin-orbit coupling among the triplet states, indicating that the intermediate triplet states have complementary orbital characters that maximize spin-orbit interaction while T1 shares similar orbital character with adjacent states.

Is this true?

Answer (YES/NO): NO